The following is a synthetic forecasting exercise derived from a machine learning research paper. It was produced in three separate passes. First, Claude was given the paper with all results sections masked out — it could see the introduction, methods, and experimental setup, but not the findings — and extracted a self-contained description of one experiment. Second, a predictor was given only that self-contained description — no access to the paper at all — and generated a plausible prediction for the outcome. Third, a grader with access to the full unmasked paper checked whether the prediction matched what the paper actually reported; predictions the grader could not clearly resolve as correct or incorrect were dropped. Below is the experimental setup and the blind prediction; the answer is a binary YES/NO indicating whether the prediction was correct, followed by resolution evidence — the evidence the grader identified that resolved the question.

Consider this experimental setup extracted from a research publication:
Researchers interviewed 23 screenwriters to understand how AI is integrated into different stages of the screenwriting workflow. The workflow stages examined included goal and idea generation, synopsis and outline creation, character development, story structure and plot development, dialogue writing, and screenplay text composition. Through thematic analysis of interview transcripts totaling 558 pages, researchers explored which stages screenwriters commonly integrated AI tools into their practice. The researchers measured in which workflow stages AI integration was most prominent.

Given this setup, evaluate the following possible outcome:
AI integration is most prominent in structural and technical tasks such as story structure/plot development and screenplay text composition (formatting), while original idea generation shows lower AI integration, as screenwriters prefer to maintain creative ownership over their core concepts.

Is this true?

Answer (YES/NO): NO